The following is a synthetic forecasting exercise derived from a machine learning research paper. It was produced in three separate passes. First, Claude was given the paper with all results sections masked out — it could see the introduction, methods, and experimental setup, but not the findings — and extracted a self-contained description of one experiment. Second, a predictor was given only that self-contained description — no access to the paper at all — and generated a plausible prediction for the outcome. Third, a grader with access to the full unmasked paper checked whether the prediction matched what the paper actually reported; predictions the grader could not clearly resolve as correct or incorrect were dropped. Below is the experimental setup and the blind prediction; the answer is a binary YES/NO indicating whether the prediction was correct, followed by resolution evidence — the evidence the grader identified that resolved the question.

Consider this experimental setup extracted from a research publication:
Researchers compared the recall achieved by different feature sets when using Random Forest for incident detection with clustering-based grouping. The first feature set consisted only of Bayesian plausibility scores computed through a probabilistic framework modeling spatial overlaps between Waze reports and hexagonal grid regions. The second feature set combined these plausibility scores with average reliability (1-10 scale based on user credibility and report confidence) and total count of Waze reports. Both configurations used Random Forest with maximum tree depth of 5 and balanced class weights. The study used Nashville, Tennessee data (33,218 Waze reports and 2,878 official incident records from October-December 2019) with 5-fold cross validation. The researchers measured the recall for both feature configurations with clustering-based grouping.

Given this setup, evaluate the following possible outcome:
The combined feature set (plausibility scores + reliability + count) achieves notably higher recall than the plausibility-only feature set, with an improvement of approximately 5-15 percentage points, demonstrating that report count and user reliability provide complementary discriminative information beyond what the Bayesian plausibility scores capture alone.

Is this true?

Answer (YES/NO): YES